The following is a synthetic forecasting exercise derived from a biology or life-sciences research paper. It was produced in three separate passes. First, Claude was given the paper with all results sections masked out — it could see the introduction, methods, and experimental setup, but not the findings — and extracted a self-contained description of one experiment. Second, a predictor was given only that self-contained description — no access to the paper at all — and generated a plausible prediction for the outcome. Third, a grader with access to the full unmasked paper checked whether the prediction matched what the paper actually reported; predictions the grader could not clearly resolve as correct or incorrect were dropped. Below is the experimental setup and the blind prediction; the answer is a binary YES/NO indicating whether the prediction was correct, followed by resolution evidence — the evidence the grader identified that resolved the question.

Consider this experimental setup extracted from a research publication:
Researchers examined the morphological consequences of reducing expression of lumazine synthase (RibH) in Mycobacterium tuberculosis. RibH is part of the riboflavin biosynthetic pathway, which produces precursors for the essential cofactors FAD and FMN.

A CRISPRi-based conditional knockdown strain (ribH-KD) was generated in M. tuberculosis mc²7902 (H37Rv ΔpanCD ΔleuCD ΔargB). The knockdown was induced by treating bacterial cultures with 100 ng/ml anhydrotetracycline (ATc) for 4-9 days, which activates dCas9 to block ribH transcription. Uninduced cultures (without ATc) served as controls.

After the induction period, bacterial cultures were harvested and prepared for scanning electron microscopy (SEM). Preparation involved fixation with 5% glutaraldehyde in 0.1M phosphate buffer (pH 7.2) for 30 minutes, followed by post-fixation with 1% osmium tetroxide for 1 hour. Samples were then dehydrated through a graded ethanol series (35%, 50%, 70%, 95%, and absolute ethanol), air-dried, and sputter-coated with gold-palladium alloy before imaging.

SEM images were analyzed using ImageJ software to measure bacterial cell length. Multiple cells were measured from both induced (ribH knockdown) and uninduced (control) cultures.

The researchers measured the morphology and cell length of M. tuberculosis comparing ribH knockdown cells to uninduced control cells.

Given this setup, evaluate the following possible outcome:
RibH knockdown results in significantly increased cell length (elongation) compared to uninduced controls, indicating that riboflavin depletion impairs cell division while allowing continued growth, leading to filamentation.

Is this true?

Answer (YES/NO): YES